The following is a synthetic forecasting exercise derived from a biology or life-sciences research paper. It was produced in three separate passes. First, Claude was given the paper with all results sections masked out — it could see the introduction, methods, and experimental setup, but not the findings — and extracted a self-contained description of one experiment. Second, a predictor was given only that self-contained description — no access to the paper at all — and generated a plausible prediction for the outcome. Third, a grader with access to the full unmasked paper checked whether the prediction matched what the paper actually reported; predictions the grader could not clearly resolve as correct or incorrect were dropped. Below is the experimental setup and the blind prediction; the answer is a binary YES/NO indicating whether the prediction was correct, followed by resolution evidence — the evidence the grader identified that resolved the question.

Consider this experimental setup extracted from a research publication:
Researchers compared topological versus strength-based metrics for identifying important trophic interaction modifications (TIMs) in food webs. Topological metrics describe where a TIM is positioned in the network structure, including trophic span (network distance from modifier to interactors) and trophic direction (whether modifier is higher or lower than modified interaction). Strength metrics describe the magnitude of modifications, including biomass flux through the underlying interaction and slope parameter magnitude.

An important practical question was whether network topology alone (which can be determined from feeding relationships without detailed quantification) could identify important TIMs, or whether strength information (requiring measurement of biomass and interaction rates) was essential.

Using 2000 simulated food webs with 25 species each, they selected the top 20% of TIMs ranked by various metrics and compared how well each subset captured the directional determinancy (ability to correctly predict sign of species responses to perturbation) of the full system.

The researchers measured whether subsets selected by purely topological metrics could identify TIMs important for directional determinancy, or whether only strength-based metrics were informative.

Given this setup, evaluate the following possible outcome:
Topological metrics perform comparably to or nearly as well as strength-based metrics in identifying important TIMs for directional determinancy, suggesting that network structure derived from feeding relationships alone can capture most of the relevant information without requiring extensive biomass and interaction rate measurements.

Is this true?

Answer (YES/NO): NO